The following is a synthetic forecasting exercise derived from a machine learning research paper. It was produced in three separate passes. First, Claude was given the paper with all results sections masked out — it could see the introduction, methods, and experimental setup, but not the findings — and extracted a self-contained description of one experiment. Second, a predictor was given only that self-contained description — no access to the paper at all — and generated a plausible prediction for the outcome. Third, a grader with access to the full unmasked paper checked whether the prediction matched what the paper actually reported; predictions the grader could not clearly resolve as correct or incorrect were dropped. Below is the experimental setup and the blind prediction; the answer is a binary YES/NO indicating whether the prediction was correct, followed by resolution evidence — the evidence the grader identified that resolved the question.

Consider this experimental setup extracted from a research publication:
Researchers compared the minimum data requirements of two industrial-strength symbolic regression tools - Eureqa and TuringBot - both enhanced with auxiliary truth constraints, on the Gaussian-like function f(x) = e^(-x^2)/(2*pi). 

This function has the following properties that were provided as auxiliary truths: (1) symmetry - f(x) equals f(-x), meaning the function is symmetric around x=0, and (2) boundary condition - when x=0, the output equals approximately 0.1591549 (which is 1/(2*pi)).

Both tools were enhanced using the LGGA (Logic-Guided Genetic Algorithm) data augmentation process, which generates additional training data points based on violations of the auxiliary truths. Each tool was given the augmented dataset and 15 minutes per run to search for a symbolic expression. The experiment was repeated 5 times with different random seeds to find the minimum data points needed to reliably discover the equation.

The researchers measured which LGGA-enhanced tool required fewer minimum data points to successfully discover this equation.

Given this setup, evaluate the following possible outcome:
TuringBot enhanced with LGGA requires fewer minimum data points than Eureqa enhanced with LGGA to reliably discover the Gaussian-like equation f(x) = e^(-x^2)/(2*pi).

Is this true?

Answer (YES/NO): NO